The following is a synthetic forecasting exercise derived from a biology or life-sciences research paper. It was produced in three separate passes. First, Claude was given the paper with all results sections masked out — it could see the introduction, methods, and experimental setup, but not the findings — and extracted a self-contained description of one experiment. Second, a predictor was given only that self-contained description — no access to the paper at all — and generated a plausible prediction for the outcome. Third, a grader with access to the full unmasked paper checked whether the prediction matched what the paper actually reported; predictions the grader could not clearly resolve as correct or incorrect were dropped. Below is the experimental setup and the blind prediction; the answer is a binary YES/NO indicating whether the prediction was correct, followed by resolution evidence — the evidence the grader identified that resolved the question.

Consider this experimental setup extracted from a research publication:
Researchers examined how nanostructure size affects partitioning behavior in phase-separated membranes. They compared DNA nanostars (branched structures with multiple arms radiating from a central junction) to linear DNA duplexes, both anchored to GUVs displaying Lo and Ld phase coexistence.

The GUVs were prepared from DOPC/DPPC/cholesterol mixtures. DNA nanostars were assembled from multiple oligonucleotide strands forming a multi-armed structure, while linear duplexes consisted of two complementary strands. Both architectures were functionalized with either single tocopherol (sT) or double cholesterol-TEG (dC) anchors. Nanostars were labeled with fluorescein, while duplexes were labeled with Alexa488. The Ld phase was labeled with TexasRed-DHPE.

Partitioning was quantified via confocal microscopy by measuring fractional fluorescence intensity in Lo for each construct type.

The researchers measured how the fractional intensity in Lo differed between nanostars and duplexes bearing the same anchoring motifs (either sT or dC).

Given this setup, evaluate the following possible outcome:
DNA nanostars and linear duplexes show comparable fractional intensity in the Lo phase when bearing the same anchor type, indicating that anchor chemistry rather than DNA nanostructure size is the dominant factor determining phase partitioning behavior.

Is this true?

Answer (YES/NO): NO